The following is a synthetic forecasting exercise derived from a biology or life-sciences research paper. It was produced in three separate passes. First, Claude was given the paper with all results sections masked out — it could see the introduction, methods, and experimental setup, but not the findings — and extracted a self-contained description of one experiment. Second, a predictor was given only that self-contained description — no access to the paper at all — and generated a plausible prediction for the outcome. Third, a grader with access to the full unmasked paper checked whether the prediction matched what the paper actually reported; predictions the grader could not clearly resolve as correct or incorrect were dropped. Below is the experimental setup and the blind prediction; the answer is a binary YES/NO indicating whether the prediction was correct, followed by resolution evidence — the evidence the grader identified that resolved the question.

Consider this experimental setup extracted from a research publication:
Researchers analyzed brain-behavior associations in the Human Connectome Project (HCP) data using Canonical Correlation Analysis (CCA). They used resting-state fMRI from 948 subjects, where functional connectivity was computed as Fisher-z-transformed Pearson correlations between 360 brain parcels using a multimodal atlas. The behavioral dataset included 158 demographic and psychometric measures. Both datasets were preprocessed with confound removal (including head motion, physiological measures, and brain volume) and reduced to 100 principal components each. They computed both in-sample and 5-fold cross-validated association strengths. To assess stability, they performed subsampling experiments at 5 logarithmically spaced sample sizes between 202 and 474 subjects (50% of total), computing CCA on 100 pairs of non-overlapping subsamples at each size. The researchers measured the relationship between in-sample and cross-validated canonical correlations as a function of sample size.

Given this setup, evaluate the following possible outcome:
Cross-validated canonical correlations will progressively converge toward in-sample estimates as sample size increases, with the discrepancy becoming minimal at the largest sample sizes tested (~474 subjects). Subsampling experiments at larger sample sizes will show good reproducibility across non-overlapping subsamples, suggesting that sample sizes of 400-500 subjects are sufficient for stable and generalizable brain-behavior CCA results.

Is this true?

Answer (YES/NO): NO